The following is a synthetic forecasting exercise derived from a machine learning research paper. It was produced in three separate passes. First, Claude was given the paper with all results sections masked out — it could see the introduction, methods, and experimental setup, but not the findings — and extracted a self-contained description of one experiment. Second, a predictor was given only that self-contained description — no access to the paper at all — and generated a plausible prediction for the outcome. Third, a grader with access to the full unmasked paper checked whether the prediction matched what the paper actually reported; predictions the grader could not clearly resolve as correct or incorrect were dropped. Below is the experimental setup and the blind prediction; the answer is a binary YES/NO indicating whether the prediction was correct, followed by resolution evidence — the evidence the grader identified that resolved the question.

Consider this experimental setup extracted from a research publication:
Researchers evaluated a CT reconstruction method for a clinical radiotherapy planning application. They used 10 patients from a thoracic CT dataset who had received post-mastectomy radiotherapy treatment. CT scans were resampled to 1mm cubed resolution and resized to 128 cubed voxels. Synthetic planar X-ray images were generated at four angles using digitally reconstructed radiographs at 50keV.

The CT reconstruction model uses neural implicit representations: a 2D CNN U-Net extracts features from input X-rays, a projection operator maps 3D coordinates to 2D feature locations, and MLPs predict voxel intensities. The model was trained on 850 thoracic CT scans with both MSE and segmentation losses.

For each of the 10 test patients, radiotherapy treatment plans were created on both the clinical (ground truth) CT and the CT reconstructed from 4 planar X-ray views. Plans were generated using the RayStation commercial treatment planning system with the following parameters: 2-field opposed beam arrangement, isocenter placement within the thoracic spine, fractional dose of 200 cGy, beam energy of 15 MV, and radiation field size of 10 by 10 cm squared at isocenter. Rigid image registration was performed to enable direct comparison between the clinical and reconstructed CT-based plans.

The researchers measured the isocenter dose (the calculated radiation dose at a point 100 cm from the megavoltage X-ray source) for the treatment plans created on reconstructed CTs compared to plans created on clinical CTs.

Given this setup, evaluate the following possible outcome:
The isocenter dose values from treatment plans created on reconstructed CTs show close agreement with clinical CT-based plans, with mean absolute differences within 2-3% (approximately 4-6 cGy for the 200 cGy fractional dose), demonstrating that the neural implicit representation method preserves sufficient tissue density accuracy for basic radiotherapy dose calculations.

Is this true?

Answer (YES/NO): NO